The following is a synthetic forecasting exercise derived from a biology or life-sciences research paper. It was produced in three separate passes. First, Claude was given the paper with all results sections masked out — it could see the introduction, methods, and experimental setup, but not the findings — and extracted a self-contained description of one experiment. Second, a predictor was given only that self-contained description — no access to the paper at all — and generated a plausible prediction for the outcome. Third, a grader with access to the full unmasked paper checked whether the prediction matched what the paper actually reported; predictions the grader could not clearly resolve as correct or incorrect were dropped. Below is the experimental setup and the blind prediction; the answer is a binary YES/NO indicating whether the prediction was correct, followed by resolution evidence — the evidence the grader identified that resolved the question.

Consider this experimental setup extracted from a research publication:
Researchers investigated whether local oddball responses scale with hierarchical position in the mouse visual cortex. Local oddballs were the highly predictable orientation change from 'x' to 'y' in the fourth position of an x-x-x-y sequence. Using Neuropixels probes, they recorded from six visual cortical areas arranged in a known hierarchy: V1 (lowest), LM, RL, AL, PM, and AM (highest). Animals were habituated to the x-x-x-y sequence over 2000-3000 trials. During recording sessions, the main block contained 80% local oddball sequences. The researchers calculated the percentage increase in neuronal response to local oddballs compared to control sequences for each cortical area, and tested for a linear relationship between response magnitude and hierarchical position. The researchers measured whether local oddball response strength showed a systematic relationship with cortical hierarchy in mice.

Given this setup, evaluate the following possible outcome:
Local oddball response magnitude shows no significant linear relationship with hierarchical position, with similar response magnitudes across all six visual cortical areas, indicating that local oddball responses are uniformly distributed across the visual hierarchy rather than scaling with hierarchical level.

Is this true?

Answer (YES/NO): NO